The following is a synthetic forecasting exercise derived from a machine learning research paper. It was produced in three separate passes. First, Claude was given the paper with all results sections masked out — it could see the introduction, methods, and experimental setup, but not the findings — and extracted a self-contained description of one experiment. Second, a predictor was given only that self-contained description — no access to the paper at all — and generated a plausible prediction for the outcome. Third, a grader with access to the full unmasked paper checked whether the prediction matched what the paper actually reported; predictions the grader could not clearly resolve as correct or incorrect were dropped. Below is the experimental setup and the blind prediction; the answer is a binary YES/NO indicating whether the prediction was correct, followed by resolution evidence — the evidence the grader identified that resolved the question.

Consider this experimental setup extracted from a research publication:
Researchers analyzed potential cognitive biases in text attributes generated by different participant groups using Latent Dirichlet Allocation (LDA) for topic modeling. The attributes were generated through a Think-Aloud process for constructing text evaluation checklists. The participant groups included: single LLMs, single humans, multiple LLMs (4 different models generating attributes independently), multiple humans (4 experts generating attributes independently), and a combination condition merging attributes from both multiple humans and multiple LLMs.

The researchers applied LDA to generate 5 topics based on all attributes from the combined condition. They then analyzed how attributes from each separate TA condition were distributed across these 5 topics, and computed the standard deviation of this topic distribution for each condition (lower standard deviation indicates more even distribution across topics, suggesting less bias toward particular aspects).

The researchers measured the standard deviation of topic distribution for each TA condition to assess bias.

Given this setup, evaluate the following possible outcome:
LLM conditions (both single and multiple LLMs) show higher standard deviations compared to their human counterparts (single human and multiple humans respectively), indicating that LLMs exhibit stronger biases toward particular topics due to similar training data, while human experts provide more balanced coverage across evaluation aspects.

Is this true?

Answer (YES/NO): NO